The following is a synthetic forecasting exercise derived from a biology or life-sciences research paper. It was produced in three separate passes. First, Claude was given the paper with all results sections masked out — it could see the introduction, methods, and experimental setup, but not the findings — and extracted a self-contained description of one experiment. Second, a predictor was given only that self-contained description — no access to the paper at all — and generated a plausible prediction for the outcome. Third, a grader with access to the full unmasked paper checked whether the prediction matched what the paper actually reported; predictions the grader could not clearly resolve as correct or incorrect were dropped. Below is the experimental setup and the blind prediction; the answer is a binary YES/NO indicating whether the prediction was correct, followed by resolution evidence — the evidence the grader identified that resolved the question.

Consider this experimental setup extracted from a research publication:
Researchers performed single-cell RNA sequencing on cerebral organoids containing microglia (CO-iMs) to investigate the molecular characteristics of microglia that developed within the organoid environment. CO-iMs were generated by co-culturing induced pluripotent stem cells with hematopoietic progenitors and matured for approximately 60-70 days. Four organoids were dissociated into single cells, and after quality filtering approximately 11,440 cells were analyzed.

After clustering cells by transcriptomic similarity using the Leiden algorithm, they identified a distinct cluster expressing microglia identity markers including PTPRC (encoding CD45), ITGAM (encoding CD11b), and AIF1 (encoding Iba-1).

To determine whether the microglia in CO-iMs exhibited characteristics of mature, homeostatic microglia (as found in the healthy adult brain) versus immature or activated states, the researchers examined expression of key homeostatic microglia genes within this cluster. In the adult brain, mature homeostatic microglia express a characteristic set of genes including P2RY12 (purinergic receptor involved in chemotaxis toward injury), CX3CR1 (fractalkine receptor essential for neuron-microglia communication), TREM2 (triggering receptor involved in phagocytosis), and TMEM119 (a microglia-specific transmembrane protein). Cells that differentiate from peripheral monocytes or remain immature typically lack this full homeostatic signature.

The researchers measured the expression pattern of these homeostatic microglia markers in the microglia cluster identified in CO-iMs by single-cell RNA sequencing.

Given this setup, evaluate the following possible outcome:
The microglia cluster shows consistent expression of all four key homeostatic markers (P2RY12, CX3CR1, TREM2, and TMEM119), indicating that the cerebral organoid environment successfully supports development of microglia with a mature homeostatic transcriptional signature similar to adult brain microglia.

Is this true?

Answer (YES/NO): NO